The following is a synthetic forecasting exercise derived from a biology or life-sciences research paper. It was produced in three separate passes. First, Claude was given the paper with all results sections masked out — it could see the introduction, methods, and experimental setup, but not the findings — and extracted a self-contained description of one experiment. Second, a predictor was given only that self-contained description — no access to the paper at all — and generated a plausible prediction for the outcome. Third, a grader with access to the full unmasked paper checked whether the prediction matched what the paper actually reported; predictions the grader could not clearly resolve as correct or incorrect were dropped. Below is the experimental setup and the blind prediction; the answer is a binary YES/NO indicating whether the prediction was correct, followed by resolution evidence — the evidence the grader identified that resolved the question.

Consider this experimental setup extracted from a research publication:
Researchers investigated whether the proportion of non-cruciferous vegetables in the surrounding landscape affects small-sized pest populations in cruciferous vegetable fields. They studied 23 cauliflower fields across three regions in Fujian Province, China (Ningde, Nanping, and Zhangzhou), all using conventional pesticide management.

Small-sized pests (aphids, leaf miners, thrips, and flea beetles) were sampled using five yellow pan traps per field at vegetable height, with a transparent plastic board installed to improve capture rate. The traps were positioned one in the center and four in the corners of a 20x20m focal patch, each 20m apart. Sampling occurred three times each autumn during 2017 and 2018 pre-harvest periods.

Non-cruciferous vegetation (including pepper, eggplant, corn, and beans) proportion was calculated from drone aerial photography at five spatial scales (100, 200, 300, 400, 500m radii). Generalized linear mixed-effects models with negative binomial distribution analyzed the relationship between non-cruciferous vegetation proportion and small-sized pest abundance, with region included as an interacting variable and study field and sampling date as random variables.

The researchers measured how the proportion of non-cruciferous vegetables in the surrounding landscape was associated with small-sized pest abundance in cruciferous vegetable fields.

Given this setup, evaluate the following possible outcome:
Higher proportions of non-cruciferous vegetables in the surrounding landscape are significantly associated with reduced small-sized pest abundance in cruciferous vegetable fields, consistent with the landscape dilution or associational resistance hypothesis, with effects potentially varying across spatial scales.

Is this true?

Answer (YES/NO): NO